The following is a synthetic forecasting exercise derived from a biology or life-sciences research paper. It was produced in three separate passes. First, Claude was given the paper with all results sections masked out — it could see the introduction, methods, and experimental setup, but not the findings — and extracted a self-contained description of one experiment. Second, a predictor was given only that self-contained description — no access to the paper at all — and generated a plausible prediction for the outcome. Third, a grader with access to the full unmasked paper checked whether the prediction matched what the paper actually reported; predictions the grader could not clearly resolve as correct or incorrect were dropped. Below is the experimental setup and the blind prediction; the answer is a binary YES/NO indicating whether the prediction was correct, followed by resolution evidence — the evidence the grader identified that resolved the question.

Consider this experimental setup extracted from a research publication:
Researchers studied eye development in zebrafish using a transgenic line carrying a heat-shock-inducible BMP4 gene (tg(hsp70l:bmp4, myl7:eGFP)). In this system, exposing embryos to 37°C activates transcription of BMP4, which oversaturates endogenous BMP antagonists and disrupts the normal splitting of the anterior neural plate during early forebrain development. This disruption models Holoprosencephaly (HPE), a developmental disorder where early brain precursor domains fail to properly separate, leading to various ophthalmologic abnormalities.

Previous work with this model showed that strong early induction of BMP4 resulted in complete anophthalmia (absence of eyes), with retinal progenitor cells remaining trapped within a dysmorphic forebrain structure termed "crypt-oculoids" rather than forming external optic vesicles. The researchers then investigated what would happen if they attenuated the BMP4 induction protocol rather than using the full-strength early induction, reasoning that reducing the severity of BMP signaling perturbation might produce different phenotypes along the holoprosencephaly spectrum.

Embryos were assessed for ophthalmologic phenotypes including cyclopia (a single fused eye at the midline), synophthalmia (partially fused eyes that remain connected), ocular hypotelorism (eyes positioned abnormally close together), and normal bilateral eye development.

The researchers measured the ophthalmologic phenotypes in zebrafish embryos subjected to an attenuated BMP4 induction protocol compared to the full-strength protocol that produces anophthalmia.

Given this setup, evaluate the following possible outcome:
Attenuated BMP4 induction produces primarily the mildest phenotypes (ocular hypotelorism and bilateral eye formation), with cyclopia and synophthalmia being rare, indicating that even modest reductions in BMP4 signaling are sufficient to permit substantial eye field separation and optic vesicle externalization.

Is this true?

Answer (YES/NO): NO